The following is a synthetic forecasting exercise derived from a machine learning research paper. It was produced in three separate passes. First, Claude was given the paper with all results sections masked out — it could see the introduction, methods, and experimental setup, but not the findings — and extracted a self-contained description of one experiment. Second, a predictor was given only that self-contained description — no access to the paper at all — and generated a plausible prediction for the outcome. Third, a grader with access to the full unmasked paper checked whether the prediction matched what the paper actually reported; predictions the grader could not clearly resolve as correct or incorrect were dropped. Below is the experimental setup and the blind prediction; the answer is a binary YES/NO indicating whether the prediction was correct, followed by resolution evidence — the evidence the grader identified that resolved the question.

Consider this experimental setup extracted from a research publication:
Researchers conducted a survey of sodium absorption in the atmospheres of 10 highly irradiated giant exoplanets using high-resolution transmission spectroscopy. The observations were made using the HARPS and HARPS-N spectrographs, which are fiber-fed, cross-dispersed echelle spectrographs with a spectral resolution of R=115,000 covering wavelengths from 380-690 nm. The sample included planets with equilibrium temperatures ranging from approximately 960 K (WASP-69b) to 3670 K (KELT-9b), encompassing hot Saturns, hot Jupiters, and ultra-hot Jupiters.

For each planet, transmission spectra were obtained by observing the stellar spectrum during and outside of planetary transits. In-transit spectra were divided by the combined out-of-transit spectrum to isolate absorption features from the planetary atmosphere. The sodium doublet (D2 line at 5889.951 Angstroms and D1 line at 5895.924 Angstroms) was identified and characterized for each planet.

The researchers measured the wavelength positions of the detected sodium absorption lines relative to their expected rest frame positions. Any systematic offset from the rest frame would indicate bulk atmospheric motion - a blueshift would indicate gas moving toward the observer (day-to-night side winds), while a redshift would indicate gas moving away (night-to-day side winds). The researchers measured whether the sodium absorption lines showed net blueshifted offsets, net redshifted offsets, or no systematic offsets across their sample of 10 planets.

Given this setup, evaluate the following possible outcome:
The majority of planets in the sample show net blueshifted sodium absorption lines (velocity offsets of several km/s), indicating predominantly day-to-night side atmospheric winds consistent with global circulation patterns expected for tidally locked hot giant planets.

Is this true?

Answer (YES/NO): YES